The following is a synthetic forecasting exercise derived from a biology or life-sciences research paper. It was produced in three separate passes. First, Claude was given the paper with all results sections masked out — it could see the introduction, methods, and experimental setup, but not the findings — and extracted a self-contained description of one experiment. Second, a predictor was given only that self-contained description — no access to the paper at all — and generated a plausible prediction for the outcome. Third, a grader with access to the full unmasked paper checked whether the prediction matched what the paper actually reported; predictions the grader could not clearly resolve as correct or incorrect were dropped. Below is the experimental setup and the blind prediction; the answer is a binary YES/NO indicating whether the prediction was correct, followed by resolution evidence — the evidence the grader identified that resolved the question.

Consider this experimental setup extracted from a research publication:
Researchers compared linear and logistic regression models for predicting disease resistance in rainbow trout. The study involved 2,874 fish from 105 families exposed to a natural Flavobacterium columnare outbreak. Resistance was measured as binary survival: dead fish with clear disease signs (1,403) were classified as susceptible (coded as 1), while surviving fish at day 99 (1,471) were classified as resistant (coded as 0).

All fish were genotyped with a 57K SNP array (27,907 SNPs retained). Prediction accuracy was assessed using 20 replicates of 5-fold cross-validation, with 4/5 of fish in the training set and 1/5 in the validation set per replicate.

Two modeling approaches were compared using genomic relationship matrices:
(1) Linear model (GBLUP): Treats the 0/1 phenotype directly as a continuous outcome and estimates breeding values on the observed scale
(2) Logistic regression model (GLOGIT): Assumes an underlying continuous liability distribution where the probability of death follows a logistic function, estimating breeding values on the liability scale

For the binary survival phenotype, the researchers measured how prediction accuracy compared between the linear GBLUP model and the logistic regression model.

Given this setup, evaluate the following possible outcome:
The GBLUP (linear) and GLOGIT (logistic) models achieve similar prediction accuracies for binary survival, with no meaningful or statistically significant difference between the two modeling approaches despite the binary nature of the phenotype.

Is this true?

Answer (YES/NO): YES